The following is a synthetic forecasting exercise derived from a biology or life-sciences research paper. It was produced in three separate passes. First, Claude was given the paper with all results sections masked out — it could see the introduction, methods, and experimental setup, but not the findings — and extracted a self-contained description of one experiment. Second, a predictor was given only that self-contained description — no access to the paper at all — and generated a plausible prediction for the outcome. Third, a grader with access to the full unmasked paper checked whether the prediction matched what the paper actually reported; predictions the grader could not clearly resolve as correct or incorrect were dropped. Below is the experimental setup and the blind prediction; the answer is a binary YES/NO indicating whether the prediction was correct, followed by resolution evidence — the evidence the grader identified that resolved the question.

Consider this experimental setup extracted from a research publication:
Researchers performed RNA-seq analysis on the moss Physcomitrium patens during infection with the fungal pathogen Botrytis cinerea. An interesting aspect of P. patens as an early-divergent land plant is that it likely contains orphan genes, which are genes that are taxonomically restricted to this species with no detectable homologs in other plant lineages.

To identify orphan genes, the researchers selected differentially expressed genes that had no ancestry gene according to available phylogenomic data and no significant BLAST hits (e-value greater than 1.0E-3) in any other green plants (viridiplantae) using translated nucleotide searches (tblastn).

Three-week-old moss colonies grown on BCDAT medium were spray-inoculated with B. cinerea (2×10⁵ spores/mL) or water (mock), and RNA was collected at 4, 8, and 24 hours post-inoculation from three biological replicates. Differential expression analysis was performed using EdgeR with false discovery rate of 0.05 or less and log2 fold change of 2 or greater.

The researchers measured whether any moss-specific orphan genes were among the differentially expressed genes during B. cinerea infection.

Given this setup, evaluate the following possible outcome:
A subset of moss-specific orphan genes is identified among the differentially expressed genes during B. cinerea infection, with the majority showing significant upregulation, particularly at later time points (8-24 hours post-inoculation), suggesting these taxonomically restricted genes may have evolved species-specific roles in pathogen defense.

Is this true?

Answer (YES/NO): NO